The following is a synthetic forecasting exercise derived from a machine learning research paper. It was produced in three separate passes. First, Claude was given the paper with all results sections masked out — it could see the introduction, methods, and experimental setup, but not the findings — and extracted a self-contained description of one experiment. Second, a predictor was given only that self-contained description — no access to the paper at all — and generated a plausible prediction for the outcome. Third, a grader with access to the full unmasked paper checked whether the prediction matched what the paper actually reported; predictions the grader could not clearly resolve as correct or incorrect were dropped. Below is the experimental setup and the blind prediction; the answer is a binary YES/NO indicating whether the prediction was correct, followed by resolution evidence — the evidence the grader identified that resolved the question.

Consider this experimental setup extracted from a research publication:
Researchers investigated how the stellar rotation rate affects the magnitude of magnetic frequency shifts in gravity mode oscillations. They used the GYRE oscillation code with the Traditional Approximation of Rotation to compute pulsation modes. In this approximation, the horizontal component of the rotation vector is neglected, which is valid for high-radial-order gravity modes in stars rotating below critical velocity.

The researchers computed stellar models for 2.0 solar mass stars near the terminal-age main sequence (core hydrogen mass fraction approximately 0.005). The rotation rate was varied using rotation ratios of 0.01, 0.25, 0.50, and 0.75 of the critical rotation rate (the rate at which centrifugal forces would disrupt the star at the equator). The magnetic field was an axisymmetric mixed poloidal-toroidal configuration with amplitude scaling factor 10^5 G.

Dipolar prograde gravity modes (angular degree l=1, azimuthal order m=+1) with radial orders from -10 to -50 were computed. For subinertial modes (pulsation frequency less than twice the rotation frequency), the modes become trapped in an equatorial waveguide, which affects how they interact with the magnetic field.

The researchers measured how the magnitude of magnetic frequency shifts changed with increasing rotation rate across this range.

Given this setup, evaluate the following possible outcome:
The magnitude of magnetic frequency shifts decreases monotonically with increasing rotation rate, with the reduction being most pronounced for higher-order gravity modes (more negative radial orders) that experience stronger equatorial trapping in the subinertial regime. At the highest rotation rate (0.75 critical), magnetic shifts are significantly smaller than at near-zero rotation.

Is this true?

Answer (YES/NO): NO